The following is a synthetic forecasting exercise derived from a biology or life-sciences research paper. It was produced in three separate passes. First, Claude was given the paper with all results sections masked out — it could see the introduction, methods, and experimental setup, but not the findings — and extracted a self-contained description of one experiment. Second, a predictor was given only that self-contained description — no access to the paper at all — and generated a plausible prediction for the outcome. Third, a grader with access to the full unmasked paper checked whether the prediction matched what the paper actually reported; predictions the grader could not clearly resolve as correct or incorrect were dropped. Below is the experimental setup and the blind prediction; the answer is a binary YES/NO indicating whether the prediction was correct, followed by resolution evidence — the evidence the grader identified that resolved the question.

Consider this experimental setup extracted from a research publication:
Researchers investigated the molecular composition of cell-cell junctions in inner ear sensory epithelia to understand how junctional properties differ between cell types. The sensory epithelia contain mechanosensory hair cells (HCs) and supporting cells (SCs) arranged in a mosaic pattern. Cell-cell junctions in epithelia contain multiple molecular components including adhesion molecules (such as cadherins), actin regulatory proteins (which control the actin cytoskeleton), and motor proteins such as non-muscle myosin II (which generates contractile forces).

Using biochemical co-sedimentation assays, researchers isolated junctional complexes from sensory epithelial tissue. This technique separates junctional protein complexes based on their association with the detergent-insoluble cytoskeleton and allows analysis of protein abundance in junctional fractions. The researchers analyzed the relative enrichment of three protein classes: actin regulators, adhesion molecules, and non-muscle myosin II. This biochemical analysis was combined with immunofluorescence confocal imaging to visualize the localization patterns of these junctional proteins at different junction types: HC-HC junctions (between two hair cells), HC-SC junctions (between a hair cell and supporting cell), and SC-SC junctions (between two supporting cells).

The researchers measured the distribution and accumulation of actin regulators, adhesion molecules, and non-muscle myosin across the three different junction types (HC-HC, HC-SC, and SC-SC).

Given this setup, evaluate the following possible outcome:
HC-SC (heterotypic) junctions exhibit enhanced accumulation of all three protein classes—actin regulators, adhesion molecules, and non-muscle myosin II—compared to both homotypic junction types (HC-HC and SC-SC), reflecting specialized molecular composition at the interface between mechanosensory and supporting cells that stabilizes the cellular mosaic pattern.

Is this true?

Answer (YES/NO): NO